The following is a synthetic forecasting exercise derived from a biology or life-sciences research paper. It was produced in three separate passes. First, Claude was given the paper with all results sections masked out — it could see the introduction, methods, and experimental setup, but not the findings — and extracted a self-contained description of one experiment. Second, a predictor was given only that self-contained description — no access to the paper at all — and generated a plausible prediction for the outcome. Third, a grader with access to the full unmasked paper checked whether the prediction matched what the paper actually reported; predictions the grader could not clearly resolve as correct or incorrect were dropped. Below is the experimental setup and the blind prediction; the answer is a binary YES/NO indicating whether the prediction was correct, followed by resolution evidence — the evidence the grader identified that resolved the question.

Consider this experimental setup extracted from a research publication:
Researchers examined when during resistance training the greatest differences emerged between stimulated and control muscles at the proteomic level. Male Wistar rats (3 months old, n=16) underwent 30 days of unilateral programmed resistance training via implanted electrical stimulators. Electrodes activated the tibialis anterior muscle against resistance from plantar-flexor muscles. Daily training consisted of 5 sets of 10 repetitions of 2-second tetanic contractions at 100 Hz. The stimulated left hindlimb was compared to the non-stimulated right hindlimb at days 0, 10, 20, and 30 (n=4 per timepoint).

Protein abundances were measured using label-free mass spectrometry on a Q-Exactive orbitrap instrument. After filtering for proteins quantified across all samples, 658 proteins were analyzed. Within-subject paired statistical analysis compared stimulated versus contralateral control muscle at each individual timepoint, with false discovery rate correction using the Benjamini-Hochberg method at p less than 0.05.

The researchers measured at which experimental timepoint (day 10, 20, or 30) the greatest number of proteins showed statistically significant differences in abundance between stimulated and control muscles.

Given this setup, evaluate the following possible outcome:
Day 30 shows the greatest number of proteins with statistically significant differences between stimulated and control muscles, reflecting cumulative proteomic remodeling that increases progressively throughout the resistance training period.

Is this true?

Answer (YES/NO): YES